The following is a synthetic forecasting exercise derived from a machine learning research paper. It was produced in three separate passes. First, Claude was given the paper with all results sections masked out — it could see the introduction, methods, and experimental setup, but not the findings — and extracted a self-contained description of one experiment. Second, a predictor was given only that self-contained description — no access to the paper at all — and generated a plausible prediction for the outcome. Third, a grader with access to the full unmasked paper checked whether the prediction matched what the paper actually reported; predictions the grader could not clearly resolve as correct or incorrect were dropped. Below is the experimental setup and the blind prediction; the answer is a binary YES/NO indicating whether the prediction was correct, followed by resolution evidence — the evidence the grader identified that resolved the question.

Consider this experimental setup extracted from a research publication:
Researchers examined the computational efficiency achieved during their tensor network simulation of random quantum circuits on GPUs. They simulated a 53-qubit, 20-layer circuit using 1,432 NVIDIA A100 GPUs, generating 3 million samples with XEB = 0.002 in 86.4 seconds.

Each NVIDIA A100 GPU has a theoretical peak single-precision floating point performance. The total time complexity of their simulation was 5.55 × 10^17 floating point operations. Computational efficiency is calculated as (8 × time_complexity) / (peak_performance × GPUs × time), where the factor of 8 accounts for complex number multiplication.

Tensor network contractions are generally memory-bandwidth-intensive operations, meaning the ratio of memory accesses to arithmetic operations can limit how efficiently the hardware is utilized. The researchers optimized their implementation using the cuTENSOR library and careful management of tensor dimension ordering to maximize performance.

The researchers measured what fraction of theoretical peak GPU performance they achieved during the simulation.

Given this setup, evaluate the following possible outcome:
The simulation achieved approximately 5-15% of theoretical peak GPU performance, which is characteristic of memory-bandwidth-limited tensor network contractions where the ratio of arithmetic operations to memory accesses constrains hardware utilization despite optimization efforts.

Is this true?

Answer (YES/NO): NO